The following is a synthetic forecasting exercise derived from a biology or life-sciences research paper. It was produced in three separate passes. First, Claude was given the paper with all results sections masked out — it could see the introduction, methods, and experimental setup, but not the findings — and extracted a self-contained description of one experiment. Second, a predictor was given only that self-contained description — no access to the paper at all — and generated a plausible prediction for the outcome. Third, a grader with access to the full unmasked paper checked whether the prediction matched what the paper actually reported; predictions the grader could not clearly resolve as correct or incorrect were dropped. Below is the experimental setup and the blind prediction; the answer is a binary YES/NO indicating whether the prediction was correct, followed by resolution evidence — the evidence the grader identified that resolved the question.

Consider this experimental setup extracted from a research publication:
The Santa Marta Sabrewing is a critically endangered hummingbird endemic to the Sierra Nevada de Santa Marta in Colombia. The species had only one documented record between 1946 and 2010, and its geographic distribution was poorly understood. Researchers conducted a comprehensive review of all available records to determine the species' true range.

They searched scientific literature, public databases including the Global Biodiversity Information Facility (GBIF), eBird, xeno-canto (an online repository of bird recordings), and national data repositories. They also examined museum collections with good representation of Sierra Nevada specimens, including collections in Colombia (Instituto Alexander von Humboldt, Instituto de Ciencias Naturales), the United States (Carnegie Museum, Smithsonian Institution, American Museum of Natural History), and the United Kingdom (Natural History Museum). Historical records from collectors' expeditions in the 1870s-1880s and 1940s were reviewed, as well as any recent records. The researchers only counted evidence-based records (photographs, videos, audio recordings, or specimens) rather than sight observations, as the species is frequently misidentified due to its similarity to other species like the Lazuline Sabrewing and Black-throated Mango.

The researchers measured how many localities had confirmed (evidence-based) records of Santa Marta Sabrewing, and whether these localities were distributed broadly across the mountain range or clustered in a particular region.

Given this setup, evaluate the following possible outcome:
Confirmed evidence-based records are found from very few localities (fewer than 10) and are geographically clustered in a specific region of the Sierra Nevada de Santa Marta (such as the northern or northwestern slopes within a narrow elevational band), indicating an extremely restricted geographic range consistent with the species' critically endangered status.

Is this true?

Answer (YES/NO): YES